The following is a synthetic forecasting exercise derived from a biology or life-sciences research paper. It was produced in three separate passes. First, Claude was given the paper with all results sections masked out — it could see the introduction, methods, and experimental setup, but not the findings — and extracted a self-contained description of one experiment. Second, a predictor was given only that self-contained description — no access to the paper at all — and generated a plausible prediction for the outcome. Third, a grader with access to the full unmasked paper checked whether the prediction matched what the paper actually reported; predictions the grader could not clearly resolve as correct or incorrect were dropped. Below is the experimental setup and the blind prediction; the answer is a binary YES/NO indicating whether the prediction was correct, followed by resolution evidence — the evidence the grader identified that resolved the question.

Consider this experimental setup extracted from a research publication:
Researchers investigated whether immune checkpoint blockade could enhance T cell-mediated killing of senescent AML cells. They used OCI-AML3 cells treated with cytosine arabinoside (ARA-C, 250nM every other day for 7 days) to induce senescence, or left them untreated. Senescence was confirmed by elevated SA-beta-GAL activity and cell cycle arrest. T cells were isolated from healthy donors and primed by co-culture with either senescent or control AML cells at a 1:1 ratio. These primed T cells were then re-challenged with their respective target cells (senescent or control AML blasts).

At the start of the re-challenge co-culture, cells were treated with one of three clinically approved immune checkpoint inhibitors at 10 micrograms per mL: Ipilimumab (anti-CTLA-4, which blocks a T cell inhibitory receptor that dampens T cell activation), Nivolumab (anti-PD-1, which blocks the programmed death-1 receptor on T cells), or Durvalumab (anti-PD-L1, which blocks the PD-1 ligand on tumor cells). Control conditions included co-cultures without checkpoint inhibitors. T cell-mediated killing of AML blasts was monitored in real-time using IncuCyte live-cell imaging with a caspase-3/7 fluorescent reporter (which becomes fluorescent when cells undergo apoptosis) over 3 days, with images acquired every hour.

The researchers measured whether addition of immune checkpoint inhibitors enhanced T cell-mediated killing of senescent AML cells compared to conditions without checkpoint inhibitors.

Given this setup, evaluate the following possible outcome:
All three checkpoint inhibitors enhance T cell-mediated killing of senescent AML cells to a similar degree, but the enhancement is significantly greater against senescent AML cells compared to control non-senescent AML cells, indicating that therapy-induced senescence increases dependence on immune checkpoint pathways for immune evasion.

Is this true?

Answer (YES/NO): NO